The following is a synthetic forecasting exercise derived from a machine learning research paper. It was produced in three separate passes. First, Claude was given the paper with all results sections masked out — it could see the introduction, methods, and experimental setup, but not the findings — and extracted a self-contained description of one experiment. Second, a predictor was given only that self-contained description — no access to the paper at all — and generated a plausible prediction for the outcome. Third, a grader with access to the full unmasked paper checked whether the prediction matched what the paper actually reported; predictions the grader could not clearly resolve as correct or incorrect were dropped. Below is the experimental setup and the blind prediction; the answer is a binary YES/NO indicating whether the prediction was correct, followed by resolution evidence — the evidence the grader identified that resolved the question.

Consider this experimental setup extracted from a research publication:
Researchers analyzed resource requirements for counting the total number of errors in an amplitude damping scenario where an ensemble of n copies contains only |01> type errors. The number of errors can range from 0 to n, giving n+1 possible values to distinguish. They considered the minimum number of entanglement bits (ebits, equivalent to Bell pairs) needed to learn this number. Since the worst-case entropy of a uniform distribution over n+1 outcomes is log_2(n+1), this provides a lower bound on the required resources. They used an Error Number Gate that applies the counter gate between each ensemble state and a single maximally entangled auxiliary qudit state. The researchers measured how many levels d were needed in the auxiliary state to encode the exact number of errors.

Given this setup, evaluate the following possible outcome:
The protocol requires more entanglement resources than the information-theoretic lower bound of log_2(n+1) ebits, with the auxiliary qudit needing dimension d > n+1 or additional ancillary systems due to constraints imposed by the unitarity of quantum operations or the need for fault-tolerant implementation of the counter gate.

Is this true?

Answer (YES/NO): NO